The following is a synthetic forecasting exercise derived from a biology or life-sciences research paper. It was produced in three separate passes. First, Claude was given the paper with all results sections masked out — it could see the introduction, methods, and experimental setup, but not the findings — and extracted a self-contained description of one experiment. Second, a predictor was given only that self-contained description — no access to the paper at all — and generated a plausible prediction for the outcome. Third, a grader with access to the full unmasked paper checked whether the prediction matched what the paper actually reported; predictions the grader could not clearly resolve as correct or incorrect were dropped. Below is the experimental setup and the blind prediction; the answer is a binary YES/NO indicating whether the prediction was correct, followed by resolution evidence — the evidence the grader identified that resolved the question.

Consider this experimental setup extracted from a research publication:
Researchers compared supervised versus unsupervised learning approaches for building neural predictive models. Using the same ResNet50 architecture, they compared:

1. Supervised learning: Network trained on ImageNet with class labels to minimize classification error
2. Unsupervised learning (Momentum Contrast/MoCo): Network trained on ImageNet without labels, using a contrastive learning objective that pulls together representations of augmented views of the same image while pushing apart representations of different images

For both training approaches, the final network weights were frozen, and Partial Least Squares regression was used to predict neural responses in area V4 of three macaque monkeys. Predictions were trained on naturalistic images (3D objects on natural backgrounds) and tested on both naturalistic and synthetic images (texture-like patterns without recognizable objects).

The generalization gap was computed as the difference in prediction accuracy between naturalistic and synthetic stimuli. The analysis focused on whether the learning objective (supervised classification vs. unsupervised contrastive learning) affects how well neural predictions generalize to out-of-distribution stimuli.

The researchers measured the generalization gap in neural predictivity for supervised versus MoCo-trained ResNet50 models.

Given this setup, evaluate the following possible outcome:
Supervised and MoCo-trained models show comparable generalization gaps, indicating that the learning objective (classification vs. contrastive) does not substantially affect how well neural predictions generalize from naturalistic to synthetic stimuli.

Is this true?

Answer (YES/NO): NO